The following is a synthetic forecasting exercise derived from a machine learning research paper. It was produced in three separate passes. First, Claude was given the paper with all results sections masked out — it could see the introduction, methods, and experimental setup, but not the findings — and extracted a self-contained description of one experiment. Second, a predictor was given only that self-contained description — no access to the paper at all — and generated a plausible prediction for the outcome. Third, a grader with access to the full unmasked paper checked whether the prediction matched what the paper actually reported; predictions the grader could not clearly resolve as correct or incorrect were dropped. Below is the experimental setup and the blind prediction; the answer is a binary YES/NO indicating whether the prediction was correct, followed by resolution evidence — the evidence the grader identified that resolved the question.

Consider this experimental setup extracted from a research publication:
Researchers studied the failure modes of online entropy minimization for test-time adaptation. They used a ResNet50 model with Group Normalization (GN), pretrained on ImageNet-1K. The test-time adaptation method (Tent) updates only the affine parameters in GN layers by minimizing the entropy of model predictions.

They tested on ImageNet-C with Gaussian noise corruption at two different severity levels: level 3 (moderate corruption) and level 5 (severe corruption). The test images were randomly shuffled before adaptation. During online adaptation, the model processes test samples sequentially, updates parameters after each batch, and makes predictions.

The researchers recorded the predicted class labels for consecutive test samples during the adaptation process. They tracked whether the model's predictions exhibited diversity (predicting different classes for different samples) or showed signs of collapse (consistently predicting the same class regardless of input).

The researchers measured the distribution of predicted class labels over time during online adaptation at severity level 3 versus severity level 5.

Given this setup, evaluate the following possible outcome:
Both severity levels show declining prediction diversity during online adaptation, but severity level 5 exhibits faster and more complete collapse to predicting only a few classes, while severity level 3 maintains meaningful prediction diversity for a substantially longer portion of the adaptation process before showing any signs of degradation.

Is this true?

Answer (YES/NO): NO